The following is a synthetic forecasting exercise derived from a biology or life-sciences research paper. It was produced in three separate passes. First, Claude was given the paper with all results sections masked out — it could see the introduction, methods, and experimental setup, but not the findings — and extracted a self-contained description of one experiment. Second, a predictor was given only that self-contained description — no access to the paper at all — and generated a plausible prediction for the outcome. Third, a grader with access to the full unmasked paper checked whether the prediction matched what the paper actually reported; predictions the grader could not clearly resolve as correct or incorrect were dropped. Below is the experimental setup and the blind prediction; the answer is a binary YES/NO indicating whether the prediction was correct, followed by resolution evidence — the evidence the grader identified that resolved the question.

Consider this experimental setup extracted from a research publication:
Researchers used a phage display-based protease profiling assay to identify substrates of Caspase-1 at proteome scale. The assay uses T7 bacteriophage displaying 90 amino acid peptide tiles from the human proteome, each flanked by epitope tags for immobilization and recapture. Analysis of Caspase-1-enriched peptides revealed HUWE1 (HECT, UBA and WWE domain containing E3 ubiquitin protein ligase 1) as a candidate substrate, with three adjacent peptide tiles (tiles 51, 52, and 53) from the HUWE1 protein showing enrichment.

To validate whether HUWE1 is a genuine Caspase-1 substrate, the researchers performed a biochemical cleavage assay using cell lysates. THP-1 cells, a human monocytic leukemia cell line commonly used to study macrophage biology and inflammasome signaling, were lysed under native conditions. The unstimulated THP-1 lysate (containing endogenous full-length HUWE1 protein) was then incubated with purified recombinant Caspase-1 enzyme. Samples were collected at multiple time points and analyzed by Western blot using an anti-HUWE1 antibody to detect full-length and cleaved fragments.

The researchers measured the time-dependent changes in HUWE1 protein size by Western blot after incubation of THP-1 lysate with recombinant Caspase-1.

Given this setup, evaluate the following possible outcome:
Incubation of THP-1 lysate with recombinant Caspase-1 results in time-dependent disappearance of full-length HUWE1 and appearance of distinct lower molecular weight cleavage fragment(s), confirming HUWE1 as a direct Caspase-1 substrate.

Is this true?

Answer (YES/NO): YES